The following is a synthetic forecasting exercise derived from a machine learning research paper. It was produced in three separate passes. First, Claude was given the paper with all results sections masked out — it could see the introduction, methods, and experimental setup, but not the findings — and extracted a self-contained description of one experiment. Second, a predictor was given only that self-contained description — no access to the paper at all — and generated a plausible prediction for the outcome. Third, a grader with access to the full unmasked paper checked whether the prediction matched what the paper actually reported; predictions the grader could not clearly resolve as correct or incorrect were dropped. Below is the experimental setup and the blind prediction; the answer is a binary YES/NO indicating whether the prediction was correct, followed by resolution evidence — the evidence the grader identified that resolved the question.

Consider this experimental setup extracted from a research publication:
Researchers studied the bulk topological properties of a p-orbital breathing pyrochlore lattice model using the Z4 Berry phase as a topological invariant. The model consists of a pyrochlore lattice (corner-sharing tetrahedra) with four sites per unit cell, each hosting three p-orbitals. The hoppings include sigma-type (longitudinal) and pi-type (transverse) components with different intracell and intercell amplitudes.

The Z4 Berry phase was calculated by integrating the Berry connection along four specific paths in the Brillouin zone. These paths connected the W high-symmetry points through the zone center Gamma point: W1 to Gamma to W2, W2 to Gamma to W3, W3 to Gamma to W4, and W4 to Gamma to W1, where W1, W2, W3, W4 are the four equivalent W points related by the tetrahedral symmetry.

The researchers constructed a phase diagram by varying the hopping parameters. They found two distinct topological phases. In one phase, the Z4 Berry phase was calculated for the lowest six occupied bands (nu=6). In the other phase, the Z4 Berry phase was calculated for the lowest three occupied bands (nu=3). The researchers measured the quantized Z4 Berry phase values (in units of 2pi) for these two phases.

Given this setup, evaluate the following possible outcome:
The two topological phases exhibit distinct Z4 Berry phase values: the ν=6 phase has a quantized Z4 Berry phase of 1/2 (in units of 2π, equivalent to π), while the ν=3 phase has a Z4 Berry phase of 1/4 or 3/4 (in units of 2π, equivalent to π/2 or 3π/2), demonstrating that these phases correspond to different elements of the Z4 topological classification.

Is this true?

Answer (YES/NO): YES